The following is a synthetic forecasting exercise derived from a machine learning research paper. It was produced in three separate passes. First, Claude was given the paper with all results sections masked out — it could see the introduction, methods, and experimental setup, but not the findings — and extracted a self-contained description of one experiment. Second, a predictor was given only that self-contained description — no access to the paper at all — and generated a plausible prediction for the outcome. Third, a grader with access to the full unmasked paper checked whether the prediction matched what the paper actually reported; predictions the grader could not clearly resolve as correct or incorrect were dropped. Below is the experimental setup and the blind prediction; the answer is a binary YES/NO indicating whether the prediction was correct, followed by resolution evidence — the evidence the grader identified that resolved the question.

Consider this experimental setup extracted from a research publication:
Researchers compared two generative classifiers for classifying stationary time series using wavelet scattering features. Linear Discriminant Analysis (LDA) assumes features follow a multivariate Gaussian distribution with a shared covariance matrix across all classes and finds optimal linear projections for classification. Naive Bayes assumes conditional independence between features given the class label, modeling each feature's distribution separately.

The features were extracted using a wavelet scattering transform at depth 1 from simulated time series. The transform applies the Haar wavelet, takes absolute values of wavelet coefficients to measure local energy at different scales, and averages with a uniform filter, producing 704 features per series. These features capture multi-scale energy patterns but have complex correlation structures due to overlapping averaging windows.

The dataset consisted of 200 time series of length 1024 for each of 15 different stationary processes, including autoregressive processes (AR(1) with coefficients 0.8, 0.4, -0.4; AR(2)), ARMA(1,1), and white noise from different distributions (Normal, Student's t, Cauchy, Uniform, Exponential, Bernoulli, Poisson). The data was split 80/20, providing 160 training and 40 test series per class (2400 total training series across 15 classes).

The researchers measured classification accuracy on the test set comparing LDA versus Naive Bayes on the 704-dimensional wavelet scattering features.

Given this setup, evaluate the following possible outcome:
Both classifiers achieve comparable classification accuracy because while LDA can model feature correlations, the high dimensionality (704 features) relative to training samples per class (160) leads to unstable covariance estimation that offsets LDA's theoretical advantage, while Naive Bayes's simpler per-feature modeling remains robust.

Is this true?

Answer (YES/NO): NO